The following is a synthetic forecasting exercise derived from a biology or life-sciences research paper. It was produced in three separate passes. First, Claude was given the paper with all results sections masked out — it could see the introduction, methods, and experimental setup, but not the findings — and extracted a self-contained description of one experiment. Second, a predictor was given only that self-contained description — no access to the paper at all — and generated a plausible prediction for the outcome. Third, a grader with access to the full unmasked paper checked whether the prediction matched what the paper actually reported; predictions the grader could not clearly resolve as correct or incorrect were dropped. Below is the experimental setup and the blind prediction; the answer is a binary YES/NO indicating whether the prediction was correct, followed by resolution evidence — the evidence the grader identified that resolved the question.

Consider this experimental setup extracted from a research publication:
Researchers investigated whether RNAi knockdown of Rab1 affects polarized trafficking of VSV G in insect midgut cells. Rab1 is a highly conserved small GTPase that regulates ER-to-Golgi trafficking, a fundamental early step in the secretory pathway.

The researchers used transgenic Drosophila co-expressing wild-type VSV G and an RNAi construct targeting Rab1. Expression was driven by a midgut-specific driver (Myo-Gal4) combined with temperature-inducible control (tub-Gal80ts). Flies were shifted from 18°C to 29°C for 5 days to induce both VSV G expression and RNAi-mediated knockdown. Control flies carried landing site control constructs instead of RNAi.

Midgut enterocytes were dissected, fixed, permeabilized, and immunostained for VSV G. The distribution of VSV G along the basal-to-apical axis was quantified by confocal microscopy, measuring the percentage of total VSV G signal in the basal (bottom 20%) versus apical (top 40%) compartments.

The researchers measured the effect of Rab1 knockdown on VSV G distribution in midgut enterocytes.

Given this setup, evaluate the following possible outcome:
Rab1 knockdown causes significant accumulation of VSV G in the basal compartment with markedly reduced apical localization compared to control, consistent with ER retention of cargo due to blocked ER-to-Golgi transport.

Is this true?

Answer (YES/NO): NO